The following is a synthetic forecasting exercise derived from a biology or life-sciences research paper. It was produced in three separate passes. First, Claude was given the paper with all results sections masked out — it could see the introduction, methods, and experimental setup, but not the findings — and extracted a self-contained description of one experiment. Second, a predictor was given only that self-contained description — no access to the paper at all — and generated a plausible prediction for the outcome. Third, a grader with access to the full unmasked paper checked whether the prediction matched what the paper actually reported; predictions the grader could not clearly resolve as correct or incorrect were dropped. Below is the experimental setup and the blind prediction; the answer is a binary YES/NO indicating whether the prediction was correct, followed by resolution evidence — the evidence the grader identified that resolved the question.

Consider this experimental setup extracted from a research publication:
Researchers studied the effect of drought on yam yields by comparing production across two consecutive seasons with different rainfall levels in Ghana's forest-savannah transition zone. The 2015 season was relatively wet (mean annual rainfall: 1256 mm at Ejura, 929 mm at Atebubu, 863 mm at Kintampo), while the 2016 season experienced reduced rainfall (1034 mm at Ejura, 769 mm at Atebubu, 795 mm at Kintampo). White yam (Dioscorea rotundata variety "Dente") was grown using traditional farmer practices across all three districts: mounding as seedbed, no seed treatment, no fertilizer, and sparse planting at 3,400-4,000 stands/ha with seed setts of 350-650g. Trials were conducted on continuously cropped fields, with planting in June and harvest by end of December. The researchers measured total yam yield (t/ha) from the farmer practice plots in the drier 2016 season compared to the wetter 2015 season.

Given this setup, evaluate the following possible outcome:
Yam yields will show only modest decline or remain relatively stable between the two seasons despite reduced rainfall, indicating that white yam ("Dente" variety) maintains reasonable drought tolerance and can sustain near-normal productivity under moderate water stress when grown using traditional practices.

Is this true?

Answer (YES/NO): NO